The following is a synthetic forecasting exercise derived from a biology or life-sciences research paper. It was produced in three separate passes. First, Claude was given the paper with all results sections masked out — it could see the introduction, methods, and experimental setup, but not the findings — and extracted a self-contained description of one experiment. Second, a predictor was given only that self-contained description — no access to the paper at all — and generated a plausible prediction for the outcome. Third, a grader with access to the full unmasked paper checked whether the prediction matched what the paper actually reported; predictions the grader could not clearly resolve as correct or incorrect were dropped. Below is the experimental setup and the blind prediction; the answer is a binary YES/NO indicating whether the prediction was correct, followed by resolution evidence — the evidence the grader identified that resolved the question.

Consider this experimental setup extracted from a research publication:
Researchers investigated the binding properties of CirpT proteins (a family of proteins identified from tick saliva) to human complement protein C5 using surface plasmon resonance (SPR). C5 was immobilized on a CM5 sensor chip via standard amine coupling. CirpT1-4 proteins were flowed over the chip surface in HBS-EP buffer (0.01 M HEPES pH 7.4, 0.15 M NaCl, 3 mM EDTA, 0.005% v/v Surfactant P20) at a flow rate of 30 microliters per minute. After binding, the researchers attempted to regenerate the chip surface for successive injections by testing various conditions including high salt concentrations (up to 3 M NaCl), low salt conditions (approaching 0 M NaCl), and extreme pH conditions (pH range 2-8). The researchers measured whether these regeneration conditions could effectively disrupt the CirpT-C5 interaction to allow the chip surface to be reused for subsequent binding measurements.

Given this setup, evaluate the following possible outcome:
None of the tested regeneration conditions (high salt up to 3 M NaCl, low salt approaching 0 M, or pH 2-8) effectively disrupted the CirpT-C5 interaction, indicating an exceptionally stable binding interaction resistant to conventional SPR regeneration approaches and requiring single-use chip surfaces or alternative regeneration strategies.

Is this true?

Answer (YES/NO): YES